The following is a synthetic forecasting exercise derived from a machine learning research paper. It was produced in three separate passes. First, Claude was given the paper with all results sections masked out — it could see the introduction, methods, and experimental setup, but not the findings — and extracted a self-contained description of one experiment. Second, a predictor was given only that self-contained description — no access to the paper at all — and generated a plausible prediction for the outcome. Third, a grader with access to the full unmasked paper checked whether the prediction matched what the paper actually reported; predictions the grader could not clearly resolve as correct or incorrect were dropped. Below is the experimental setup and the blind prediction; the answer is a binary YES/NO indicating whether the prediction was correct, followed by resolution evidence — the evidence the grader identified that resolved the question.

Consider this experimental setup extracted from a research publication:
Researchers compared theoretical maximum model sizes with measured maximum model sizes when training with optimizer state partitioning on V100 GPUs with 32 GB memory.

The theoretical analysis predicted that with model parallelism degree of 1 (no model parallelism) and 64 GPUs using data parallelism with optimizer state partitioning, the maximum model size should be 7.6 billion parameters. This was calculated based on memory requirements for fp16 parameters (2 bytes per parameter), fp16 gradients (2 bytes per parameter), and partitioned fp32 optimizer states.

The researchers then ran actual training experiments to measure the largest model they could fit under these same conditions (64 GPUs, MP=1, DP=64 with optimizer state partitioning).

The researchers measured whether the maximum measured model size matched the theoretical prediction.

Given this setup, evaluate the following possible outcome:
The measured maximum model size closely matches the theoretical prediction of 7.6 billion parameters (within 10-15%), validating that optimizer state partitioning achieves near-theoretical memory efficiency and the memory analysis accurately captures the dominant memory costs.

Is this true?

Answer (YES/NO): NO